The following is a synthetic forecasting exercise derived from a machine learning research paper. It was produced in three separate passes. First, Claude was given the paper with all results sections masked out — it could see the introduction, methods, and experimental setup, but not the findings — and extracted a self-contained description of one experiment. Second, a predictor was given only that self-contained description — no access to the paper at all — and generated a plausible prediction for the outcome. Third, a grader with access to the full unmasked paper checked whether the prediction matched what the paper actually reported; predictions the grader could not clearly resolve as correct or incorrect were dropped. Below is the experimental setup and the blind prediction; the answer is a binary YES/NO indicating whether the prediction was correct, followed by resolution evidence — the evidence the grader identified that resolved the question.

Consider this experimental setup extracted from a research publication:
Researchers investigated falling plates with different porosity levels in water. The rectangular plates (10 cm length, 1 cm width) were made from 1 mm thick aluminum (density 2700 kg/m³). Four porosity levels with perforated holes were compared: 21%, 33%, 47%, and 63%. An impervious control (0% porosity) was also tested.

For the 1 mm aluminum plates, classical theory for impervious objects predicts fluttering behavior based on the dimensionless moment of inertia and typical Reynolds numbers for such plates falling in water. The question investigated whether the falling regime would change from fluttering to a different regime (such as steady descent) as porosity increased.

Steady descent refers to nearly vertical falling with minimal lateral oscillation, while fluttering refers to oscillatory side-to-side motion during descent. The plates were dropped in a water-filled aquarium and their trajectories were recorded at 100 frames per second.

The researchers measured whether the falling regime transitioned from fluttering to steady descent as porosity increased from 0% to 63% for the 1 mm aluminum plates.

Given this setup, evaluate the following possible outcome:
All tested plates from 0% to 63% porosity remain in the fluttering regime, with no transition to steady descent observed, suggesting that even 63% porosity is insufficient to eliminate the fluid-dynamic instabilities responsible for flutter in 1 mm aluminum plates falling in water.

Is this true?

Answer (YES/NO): NO